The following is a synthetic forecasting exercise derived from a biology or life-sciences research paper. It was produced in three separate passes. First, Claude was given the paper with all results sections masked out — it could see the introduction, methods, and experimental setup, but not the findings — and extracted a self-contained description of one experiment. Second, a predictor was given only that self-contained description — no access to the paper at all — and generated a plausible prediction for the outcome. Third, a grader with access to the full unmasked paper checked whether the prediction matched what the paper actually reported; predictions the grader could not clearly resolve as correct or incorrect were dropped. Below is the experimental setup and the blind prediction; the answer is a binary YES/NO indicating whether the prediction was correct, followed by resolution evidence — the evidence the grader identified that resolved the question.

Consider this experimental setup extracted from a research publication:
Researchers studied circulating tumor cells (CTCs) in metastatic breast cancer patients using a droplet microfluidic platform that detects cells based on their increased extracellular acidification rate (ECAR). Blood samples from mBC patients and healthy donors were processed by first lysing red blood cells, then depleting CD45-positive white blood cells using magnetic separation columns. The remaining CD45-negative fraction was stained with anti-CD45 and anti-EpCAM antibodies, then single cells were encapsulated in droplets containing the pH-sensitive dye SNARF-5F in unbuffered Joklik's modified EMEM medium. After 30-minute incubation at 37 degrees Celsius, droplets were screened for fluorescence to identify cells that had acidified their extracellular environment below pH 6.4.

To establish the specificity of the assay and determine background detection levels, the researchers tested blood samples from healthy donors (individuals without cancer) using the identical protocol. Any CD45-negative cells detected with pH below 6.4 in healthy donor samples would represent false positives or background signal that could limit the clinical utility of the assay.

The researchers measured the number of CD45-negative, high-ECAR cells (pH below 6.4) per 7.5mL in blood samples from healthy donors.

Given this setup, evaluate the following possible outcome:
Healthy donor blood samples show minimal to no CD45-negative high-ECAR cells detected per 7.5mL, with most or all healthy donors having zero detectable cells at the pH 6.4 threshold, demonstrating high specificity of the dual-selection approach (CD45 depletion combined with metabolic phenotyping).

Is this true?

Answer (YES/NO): YES